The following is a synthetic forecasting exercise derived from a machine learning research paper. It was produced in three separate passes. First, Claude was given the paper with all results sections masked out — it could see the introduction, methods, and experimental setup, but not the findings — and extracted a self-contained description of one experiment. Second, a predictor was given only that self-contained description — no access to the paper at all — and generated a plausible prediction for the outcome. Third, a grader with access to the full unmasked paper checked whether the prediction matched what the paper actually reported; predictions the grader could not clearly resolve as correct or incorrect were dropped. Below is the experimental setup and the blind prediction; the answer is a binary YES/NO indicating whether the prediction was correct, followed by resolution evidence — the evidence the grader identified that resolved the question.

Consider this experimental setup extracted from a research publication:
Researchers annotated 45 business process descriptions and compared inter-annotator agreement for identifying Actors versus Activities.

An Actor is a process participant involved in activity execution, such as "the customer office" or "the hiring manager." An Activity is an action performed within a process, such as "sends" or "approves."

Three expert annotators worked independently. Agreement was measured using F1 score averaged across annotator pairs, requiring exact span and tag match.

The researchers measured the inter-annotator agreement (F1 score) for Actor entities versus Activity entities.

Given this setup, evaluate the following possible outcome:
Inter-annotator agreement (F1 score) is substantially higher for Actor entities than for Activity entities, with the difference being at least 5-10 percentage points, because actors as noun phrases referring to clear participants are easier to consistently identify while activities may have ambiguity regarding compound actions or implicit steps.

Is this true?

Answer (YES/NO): NO